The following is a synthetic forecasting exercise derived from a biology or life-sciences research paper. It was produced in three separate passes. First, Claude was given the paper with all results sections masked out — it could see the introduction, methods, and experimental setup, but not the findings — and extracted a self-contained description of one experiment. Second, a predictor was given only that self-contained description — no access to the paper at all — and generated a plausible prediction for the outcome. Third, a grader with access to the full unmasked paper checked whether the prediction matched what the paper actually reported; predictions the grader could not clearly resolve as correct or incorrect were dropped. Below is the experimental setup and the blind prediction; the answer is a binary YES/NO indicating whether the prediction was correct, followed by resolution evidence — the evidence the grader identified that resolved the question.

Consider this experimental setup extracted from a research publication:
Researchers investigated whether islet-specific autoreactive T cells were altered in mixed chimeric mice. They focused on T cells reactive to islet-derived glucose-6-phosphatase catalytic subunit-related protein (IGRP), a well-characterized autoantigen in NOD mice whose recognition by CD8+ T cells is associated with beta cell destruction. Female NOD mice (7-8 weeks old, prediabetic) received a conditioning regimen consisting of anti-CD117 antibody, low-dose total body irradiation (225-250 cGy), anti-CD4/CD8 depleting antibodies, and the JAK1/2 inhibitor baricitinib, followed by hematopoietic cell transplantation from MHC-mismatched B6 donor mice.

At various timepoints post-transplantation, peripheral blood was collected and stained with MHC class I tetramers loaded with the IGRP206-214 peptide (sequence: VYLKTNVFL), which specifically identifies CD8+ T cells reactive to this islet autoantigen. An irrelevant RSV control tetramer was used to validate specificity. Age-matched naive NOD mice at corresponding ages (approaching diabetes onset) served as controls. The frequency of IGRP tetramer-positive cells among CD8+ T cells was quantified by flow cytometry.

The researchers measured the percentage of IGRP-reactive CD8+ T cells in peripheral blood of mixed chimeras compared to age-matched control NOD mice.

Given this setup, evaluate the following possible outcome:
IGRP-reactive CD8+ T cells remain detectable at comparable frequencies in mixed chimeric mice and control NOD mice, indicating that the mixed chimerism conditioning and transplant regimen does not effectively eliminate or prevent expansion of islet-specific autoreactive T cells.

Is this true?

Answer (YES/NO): NO